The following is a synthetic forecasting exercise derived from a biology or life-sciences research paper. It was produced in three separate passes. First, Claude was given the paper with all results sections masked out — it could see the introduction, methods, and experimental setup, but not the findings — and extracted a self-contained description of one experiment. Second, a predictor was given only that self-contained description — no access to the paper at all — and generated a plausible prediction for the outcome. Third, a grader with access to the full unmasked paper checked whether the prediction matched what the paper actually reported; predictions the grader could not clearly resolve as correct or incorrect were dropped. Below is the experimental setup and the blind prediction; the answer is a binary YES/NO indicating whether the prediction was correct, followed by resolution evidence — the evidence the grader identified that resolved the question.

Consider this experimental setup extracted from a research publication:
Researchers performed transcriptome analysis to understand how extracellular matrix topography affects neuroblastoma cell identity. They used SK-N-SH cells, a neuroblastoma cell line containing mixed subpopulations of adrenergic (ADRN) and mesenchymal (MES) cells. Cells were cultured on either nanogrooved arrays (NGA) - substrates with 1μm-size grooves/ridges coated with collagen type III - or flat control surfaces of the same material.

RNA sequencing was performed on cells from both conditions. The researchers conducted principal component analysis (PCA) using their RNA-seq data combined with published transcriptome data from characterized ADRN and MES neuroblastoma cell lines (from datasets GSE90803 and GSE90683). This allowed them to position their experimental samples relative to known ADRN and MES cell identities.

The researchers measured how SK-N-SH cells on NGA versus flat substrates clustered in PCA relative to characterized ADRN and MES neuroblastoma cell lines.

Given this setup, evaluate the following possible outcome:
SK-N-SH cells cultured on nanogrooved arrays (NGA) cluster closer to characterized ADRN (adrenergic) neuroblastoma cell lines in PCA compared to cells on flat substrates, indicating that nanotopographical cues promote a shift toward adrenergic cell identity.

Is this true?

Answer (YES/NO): NO